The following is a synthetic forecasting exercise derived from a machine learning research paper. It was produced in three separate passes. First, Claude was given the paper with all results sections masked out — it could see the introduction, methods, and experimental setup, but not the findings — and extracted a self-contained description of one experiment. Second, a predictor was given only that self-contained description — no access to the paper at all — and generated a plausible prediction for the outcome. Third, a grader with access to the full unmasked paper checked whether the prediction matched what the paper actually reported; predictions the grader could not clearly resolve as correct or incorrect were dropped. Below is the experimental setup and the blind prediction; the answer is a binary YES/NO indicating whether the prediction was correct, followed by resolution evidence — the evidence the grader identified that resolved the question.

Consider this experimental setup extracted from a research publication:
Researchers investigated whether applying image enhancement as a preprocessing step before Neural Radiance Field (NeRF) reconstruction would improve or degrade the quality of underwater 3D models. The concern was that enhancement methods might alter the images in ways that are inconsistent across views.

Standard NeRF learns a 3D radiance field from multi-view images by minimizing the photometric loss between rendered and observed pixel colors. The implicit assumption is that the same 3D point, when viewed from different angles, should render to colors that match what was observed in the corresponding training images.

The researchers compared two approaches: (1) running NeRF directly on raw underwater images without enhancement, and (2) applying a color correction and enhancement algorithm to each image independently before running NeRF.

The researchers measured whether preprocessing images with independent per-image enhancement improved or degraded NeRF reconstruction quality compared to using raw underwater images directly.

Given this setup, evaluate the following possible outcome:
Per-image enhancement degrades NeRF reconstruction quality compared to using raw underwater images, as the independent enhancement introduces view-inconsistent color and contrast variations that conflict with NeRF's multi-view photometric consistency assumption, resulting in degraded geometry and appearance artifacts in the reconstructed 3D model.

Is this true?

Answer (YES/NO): NO